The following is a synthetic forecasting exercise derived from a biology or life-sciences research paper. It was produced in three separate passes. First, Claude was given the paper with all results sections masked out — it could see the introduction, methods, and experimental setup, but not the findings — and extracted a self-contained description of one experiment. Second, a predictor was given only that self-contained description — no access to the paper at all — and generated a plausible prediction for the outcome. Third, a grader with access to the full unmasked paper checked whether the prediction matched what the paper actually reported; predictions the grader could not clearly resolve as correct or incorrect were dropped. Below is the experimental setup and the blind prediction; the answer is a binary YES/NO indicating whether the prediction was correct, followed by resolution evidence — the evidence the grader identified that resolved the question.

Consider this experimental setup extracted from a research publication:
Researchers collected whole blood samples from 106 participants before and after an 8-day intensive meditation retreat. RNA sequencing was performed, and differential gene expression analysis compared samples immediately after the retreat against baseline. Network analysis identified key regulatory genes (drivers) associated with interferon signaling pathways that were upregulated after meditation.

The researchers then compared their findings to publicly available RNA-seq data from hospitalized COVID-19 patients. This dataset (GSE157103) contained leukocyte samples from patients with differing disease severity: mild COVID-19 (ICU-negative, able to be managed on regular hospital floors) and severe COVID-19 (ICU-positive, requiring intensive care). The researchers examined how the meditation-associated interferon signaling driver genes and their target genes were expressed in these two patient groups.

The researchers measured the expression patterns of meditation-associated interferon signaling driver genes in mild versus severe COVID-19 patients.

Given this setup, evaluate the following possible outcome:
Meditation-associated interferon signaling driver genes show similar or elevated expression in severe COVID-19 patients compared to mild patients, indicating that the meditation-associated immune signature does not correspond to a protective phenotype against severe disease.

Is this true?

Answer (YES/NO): NO